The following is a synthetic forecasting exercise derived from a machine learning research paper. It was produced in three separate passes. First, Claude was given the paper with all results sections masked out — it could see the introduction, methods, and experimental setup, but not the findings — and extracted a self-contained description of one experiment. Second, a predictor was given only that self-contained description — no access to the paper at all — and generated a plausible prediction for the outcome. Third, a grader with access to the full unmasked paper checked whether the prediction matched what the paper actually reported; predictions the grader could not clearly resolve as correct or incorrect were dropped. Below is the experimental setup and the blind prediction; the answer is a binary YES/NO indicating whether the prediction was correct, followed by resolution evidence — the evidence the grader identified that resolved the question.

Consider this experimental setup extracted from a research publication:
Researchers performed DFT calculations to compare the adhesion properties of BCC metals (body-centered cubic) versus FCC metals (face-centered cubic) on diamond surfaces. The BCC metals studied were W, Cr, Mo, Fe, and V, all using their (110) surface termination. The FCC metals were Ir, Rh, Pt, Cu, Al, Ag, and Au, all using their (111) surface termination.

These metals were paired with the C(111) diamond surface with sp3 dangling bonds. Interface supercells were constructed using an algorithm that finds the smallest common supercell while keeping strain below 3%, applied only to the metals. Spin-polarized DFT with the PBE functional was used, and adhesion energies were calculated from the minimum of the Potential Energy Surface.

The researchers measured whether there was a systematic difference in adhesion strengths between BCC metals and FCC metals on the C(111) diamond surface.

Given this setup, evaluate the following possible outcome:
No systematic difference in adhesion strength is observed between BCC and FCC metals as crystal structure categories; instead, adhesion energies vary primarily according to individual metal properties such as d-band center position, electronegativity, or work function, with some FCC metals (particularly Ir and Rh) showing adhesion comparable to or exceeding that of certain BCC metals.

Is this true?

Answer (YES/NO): NO